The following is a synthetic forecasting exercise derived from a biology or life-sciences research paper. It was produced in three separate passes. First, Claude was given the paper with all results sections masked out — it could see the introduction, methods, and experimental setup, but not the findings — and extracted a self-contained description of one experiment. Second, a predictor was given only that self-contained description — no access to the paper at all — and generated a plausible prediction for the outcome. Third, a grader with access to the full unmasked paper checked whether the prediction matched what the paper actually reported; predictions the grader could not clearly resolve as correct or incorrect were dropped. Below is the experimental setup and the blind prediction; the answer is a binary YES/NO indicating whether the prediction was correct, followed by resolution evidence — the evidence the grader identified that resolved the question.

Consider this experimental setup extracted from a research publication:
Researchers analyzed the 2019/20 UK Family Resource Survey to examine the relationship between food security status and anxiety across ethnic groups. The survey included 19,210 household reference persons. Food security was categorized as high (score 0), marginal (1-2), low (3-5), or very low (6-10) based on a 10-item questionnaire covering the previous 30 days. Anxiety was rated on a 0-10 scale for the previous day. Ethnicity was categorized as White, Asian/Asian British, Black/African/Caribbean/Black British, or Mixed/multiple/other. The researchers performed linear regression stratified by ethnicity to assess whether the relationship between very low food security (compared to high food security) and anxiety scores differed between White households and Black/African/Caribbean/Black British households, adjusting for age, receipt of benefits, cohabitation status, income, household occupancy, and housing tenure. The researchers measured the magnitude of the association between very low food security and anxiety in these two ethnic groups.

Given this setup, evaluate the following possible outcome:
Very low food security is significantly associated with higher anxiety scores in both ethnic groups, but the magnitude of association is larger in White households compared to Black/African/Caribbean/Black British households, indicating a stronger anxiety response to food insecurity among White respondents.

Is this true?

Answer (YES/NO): NO